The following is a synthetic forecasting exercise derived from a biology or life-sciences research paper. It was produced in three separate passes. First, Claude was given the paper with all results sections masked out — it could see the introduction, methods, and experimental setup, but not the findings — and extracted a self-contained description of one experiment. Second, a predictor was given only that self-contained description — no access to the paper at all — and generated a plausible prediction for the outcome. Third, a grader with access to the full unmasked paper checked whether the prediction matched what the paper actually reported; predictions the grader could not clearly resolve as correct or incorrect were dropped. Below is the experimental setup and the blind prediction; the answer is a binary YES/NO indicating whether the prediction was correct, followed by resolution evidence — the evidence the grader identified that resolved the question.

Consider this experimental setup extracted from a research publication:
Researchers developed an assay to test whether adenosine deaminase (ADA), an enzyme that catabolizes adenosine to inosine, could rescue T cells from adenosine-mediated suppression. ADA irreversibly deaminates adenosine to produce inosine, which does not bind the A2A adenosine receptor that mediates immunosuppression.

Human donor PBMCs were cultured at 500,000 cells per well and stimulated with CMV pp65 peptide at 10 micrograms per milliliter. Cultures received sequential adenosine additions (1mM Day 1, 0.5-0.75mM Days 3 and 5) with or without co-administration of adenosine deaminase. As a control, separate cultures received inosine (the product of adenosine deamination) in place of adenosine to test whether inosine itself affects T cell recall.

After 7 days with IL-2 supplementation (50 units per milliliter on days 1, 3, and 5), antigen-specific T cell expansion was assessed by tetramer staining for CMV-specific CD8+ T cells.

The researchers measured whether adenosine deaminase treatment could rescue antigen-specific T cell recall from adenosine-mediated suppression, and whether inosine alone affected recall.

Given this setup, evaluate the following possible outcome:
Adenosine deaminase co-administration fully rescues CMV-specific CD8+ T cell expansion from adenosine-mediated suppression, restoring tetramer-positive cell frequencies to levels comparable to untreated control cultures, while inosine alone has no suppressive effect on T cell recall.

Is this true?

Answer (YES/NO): YES